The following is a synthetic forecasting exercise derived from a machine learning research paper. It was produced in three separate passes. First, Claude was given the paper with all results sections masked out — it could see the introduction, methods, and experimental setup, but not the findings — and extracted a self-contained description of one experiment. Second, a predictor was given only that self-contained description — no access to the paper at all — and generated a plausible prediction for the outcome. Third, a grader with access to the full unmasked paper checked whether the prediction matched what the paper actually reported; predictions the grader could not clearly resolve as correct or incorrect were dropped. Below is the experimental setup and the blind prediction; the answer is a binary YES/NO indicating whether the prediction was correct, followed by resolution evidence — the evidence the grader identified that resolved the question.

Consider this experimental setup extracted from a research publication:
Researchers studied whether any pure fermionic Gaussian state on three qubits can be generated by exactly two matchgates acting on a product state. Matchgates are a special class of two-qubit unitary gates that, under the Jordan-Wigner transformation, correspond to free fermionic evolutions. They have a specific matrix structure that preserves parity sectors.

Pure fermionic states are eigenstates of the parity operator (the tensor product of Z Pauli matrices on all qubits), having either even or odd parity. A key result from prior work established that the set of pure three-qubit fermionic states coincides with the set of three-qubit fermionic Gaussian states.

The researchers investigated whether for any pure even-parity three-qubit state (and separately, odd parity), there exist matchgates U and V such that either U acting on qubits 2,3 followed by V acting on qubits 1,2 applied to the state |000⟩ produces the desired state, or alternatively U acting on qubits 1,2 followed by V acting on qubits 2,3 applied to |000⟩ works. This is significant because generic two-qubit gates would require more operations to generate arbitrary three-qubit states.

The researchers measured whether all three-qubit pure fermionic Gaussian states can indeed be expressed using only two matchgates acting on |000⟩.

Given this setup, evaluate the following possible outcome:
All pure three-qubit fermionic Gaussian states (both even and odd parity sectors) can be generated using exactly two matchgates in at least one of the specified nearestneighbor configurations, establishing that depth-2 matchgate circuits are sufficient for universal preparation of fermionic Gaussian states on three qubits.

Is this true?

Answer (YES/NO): YES